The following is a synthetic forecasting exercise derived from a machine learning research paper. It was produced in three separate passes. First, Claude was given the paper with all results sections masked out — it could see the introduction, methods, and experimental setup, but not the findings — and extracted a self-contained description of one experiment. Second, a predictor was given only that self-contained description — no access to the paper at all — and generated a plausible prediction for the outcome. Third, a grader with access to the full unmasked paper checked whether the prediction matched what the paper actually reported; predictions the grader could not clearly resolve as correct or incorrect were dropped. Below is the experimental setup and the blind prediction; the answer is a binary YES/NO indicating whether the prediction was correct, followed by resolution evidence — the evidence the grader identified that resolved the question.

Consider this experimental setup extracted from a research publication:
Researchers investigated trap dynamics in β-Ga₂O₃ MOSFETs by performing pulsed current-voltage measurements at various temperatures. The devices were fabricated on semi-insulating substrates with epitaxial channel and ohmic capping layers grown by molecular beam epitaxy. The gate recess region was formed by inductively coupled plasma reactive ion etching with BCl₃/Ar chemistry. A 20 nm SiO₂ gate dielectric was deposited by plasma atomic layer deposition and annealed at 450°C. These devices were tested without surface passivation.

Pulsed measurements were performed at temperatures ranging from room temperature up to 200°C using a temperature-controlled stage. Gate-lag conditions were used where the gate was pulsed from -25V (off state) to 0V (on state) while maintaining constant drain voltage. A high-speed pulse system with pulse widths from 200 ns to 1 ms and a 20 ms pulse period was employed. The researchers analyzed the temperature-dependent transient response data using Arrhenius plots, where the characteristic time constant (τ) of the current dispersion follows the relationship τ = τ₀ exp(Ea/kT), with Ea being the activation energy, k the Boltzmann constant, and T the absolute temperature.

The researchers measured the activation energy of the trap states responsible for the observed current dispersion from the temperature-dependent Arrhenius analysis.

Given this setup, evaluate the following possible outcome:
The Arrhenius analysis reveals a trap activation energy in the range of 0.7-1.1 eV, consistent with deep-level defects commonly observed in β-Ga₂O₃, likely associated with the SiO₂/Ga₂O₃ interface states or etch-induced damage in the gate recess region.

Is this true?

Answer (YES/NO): NO